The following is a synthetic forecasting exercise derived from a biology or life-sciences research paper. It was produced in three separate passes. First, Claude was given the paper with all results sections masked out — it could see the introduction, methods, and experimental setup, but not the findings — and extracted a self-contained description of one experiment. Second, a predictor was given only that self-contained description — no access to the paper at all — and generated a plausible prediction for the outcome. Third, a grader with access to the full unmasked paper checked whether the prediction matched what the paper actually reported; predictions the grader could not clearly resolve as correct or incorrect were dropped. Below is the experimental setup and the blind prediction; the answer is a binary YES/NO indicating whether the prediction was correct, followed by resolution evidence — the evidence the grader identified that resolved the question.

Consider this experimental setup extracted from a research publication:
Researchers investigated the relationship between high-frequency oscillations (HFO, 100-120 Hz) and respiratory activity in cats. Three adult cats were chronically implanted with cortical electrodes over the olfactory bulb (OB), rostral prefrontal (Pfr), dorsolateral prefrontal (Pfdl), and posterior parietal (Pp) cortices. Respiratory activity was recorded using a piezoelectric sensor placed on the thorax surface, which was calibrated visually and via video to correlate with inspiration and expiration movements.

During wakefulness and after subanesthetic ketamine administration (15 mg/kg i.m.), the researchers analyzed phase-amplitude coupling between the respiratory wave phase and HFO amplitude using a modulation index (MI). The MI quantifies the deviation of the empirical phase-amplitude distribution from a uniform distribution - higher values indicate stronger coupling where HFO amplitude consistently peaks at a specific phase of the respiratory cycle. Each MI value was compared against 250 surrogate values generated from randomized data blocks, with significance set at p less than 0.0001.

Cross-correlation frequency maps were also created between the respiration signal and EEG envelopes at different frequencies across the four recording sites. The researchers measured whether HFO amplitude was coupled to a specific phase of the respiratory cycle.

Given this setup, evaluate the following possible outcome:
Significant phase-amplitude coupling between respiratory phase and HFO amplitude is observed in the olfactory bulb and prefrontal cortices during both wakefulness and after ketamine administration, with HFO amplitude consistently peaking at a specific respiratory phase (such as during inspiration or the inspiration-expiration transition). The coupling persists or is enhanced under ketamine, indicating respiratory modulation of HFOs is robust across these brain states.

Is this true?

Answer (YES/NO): YES